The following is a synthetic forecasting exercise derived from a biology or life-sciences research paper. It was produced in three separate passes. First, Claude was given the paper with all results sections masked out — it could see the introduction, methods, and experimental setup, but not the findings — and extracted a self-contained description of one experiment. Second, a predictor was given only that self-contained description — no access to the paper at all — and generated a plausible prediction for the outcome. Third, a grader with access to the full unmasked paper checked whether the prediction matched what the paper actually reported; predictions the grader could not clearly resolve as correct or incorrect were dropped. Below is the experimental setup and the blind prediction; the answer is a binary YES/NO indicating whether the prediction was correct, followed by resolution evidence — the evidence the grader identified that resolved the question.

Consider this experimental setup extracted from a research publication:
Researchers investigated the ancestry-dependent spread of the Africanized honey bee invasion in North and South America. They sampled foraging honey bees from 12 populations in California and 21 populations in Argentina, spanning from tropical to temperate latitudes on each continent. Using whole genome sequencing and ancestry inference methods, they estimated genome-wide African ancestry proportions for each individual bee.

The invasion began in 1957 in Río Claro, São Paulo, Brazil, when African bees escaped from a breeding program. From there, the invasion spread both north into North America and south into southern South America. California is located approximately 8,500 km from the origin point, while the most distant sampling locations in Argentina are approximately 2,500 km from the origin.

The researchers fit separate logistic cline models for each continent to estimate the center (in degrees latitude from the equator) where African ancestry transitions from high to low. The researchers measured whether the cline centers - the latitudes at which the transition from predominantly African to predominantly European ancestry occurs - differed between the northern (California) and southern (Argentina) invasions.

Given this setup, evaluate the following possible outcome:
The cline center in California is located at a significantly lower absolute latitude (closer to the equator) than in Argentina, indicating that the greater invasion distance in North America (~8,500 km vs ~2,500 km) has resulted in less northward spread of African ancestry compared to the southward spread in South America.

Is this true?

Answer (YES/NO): NO